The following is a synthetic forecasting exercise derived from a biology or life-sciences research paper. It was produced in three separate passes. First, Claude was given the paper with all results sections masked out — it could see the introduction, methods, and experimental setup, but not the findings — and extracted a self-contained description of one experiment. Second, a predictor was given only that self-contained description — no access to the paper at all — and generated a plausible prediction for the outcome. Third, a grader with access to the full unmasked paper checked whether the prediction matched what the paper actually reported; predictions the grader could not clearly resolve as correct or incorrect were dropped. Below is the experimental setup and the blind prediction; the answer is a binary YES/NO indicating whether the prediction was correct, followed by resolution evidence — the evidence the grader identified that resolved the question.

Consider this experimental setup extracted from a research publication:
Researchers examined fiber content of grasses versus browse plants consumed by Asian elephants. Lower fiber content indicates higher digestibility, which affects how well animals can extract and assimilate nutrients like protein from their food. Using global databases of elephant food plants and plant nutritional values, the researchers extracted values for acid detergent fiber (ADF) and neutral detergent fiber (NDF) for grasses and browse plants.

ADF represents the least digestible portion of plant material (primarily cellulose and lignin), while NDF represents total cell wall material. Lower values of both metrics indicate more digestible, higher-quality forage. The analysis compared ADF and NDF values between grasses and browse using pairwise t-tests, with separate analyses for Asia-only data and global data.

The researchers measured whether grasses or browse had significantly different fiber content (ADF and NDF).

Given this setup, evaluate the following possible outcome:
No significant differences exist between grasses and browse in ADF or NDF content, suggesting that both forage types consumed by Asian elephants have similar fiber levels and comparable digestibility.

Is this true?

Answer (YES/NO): NO